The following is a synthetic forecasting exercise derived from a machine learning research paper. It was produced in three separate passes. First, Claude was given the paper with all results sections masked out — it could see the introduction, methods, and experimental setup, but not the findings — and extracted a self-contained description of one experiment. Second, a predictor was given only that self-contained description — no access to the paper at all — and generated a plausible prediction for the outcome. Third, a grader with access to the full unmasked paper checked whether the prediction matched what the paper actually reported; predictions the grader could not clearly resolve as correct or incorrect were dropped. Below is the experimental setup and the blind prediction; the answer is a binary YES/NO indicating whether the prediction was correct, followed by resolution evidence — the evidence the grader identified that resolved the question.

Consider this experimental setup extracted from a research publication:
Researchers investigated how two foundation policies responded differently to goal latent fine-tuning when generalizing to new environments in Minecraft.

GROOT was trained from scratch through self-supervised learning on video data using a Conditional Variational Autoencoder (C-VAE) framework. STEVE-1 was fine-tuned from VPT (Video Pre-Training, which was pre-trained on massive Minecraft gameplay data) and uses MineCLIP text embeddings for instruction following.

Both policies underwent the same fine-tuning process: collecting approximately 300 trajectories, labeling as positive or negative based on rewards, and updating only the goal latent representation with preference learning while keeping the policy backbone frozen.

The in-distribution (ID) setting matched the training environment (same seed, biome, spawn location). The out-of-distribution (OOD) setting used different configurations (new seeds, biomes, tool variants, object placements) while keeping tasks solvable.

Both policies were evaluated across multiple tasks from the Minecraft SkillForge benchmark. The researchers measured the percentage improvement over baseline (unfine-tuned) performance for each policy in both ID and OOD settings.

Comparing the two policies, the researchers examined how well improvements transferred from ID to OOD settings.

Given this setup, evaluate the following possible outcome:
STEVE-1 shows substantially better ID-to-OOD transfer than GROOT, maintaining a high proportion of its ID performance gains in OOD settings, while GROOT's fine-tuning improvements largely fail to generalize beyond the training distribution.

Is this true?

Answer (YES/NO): NO